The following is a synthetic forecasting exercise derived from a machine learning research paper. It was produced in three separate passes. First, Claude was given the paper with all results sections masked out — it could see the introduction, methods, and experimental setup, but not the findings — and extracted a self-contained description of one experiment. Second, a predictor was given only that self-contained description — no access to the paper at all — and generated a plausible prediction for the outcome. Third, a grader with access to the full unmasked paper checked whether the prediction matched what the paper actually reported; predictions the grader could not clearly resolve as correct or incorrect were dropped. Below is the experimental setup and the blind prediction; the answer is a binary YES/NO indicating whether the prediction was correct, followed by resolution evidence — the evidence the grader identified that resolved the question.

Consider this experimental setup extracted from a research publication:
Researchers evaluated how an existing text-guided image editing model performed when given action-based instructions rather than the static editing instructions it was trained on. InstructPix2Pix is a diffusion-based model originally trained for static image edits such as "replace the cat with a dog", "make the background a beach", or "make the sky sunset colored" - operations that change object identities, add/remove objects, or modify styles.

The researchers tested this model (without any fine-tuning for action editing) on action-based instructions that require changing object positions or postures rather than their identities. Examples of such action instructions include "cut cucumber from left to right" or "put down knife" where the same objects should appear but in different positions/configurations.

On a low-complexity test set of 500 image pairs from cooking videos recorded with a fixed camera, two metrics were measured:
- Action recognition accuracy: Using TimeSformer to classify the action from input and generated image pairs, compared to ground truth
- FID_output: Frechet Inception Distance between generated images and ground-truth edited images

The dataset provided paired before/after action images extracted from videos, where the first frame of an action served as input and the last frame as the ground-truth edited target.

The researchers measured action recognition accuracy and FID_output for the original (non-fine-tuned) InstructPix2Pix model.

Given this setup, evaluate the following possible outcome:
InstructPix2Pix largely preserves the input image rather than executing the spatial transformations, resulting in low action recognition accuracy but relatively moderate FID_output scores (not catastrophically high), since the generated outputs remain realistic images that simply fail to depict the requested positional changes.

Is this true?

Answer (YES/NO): NO